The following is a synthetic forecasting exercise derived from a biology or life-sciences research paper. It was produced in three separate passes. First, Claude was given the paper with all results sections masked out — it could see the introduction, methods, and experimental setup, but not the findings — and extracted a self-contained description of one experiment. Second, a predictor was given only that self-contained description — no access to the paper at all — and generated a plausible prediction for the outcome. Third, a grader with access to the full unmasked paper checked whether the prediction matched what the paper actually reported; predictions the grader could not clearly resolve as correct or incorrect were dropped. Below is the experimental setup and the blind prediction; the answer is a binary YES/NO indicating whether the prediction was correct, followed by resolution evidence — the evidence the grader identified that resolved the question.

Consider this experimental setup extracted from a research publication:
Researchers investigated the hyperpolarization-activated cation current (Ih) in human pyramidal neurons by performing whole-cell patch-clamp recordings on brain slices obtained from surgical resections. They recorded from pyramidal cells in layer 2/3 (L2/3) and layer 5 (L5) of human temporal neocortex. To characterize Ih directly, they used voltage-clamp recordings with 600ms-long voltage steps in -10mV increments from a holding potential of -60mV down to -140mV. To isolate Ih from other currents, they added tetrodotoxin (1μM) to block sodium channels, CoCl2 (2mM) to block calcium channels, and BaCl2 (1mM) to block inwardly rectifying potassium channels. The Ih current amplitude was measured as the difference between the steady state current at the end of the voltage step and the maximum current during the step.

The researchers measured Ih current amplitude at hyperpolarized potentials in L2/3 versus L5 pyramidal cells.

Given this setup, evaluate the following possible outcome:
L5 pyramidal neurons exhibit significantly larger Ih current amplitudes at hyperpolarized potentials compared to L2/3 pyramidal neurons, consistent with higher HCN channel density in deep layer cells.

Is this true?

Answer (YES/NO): YES